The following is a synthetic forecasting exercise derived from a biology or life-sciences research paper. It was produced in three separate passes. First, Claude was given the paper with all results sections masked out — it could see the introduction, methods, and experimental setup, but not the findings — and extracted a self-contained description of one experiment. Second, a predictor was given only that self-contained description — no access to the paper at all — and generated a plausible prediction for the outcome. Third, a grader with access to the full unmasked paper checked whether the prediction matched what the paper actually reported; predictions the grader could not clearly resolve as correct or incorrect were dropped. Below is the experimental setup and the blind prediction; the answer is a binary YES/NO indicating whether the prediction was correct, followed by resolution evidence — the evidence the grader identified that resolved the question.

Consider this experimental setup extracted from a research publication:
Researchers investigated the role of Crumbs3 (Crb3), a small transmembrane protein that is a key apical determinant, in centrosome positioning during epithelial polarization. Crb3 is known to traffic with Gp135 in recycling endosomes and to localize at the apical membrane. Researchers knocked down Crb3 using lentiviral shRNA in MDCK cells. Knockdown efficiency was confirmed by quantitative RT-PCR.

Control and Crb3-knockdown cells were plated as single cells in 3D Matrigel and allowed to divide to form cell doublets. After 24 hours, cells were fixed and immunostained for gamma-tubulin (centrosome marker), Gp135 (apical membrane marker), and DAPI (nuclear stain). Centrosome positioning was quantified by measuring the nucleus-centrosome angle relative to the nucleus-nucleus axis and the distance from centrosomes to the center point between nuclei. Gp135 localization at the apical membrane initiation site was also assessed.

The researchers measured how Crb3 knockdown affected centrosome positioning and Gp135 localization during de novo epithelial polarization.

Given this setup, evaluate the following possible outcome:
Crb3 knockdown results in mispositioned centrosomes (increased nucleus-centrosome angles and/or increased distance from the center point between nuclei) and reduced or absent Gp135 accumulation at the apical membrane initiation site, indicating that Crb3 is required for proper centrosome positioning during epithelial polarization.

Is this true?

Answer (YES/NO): NO